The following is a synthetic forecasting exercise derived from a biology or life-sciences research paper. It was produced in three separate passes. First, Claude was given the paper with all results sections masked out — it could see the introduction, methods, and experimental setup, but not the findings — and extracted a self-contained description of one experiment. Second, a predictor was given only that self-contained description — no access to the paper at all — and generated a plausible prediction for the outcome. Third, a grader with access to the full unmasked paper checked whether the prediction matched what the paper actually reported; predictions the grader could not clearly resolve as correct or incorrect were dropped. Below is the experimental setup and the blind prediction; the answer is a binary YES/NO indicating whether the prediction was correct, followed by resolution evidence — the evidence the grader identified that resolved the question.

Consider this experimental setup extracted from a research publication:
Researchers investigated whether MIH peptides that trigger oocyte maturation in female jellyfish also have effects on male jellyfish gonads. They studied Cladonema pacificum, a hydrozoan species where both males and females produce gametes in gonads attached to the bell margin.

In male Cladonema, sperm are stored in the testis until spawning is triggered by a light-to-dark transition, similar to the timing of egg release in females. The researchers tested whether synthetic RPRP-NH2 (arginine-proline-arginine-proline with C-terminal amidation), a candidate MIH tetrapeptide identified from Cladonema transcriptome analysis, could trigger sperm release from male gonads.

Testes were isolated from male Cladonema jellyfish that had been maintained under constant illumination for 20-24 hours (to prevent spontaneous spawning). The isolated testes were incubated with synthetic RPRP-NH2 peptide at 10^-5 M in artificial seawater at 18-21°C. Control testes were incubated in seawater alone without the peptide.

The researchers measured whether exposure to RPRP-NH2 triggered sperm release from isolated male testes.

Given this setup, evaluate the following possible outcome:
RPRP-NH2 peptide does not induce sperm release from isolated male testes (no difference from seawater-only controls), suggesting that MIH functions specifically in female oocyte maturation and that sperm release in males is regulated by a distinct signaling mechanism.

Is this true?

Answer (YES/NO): NO